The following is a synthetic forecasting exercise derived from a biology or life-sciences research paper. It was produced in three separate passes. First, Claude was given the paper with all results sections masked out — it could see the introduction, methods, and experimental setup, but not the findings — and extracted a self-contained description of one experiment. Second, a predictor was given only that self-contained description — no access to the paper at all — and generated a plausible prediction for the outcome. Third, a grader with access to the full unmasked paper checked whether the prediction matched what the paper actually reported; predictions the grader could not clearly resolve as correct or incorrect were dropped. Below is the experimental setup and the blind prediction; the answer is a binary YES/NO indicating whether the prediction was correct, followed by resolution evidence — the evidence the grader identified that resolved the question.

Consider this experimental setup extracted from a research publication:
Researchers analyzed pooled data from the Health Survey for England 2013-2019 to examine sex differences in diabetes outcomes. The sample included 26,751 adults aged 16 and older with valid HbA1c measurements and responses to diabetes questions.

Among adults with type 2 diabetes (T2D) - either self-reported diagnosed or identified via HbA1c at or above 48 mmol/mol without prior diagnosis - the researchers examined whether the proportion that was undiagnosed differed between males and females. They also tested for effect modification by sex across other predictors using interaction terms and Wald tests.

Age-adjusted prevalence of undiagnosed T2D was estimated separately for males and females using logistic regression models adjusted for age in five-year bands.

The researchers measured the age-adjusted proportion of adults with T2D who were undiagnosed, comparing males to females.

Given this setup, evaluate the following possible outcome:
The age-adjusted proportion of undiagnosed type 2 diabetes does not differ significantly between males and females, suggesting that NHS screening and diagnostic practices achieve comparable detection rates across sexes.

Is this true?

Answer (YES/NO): YES